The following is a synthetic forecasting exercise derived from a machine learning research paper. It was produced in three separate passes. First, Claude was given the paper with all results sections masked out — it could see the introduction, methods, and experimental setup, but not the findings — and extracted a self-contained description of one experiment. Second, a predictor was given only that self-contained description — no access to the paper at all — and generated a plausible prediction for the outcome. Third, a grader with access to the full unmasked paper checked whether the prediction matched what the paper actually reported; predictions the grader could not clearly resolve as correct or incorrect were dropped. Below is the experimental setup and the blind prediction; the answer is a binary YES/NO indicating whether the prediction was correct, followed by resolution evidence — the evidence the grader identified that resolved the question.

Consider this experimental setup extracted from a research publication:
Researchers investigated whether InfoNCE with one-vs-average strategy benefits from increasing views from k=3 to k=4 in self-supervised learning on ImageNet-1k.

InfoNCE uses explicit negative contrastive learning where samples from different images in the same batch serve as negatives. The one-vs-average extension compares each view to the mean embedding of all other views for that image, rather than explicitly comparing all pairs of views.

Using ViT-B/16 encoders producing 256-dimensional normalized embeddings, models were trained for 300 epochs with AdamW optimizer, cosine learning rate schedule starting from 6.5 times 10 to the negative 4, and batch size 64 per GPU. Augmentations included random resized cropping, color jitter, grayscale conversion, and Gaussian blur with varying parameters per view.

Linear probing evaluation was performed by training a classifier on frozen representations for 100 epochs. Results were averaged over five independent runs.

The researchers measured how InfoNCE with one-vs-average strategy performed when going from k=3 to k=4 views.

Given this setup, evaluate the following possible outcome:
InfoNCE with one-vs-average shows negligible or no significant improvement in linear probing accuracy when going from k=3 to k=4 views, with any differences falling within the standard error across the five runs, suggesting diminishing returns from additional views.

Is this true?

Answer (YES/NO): NO